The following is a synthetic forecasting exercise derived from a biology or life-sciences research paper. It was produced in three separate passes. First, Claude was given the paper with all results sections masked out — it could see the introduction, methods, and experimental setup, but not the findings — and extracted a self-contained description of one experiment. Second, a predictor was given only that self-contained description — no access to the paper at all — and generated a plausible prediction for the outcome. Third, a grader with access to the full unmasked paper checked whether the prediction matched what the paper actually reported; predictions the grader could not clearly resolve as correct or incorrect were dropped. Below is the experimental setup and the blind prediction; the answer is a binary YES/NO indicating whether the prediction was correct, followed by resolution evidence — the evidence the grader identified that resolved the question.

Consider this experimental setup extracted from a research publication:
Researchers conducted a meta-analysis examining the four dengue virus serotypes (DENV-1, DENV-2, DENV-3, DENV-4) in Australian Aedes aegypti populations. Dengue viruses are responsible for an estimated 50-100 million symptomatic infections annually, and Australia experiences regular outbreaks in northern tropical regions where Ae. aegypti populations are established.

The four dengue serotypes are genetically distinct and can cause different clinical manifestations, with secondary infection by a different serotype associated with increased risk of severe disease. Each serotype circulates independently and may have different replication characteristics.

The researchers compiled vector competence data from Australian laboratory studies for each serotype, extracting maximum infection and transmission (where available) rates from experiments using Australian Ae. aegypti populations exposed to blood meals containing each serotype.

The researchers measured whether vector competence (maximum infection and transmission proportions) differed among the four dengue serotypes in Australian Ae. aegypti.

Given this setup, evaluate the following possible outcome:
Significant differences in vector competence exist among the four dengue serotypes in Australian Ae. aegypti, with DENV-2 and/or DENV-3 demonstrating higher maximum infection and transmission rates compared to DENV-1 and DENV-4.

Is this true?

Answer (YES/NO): NO